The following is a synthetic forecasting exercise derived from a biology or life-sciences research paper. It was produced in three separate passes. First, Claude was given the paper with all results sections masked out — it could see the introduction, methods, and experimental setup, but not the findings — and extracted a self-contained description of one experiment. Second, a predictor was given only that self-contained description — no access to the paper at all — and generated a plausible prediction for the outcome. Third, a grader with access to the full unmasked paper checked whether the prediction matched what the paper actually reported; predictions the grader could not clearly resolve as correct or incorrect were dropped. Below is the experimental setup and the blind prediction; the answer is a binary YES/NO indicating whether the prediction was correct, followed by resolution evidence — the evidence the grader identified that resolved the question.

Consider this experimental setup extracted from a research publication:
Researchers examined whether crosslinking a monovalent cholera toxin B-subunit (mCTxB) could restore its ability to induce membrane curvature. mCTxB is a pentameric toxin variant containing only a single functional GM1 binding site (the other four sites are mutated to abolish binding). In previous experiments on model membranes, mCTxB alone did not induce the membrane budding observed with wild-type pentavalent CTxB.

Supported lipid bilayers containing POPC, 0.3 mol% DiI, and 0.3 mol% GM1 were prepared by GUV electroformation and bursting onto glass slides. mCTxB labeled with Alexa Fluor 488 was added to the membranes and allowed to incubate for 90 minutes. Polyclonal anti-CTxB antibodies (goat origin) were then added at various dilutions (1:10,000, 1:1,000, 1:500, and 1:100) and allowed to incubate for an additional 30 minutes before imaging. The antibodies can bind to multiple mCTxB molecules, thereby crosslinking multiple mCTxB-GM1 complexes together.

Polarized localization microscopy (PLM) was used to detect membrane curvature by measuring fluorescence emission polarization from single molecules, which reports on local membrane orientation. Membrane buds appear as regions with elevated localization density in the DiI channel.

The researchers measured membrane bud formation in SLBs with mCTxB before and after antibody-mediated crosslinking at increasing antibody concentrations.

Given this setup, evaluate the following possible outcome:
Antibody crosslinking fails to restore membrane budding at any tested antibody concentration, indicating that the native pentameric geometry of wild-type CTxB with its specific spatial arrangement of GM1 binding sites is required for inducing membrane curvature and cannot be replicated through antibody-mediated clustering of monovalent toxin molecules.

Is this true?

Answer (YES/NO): YES